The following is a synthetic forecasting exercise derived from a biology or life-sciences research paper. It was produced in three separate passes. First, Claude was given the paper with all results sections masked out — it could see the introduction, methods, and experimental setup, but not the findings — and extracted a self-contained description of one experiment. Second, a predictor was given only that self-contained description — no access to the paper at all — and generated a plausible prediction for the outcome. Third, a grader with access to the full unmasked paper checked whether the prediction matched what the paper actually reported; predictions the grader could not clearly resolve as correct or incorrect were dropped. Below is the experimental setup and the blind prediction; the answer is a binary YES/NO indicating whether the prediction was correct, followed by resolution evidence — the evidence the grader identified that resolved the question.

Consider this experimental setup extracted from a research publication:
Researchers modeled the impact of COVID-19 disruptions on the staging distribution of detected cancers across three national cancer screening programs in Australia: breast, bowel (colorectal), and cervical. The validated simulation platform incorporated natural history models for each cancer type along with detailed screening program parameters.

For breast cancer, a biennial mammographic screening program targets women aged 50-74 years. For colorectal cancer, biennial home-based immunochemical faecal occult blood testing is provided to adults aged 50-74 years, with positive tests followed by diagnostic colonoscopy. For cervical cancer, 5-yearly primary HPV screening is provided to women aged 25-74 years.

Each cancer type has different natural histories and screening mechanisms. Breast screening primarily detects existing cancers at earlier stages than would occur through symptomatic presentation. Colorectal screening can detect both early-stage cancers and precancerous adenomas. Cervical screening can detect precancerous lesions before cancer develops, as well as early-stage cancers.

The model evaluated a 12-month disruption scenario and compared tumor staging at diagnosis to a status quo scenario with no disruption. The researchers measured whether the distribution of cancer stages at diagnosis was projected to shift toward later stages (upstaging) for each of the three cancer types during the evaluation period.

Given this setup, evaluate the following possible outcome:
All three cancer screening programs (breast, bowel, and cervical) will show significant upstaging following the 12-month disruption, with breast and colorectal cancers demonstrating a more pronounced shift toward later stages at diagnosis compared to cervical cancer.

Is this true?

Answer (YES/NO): YES